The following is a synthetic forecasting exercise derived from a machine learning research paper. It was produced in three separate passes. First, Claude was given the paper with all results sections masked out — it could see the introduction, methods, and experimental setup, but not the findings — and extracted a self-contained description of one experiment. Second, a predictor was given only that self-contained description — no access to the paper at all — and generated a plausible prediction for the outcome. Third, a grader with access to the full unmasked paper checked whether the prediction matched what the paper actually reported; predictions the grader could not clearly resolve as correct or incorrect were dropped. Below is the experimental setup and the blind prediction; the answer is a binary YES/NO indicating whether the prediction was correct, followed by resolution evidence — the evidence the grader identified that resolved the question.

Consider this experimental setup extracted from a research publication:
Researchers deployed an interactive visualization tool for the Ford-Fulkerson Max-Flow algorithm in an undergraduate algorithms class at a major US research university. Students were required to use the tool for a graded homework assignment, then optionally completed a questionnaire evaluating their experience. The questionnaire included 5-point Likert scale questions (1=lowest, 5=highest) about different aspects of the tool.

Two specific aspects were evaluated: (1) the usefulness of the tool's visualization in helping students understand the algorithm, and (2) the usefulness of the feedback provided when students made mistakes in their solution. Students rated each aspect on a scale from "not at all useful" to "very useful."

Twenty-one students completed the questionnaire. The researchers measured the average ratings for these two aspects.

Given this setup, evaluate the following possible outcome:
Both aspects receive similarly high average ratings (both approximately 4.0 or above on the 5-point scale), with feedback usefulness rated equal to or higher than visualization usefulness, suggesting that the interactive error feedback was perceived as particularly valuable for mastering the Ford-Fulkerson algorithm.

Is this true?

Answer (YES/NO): NO